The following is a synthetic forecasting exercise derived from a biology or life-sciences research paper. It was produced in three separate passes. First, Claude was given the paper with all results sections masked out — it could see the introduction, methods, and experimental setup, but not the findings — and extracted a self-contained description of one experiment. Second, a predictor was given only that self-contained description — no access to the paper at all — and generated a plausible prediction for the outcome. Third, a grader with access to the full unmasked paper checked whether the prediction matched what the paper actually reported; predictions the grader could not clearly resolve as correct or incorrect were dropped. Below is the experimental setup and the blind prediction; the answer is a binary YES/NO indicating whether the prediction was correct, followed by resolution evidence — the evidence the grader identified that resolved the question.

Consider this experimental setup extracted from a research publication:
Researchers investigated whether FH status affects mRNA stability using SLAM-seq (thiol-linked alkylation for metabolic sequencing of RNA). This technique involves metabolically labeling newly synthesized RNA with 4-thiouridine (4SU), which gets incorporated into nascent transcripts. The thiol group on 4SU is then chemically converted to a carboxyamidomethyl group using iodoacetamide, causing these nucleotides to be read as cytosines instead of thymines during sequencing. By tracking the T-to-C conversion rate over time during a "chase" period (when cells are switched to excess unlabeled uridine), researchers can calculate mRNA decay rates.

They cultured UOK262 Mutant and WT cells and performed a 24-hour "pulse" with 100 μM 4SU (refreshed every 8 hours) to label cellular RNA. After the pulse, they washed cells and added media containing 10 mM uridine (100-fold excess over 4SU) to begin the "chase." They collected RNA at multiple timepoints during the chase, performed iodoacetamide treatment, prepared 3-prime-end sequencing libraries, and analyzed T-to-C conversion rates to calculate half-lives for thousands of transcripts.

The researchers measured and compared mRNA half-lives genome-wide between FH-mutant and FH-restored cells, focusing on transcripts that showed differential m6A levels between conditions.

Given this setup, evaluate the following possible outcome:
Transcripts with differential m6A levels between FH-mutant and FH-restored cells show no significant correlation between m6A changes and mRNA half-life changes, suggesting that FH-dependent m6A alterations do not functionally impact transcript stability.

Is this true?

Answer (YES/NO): YES